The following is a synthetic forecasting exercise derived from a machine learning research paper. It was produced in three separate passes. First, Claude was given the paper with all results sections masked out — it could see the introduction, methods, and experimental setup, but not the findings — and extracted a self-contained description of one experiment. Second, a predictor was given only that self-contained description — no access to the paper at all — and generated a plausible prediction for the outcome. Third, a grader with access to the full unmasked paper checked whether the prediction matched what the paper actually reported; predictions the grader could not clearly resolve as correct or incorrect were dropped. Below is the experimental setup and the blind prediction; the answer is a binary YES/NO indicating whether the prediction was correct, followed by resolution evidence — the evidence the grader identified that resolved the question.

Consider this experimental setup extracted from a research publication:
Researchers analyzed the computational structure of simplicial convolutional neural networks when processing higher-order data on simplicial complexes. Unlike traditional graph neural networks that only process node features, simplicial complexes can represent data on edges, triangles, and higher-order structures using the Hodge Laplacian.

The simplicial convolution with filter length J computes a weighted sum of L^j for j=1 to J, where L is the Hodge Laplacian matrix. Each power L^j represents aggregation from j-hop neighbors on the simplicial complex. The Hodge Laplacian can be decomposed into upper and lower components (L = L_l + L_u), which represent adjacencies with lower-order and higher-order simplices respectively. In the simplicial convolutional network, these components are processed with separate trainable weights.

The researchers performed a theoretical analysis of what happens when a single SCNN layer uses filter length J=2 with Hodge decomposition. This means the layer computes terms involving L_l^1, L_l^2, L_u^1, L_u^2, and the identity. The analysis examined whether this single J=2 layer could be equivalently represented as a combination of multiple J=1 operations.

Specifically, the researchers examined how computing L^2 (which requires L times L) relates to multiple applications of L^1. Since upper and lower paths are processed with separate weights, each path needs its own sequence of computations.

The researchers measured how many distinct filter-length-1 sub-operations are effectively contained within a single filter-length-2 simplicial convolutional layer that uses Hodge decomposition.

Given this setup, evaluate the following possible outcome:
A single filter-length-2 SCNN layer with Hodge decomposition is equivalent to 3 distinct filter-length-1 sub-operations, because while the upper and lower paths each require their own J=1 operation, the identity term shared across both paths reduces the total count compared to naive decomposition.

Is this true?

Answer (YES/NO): NO